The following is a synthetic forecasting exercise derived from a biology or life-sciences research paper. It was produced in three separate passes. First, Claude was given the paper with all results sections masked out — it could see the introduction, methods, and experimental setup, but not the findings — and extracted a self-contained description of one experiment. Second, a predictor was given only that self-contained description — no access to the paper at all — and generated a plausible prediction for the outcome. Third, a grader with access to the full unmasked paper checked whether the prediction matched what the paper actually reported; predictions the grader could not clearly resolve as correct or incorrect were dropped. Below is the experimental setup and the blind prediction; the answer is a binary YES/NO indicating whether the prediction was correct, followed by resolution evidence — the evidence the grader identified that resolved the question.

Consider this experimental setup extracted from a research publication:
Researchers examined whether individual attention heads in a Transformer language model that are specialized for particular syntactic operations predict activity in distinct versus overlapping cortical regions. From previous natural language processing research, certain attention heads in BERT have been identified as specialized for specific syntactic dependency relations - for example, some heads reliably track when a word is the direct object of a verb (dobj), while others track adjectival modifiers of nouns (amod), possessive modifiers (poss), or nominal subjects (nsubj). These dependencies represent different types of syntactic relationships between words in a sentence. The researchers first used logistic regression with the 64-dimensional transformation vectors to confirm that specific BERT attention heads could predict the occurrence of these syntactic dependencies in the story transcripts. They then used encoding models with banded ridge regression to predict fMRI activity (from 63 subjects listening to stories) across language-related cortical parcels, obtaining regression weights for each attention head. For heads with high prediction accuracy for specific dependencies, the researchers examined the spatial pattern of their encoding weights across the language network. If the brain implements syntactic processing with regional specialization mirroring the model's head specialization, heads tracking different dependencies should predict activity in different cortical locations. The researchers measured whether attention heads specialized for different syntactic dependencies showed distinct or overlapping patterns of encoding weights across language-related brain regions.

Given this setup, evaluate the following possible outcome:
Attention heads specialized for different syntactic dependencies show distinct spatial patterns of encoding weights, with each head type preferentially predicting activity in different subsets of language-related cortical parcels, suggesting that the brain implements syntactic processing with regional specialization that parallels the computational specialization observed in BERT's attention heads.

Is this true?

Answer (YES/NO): YES